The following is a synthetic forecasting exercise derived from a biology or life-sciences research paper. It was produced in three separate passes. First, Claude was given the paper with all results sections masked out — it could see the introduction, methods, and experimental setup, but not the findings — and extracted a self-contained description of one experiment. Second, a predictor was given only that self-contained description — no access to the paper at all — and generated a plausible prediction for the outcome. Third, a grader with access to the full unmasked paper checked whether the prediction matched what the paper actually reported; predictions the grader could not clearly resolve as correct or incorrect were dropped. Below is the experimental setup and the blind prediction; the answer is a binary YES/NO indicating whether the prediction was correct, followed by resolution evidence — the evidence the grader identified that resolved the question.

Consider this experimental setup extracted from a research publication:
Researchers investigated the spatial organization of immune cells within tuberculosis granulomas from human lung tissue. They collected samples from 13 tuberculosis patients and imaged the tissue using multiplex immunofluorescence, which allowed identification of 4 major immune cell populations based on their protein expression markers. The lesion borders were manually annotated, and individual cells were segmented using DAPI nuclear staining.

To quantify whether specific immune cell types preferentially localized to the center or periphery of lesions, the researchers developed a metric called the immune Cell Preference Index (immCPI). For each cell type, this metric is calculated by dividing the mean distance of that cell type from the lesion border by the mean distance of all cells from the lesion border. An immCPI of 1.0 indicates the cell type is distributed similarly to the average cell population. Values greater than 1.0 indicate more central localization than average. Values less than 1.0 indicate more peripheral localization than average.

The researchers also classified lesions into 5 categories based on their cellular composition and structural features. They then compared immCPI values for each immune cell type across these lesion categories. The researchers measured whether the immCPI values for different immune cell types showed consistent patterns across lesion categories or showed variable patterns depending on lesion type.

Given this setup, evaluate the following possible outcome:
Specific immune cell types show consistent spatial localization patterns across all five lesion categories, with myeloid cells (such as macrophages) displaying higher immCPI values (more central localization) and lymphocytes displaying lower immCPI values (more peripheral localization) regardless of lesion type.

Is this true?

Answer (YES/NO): NO